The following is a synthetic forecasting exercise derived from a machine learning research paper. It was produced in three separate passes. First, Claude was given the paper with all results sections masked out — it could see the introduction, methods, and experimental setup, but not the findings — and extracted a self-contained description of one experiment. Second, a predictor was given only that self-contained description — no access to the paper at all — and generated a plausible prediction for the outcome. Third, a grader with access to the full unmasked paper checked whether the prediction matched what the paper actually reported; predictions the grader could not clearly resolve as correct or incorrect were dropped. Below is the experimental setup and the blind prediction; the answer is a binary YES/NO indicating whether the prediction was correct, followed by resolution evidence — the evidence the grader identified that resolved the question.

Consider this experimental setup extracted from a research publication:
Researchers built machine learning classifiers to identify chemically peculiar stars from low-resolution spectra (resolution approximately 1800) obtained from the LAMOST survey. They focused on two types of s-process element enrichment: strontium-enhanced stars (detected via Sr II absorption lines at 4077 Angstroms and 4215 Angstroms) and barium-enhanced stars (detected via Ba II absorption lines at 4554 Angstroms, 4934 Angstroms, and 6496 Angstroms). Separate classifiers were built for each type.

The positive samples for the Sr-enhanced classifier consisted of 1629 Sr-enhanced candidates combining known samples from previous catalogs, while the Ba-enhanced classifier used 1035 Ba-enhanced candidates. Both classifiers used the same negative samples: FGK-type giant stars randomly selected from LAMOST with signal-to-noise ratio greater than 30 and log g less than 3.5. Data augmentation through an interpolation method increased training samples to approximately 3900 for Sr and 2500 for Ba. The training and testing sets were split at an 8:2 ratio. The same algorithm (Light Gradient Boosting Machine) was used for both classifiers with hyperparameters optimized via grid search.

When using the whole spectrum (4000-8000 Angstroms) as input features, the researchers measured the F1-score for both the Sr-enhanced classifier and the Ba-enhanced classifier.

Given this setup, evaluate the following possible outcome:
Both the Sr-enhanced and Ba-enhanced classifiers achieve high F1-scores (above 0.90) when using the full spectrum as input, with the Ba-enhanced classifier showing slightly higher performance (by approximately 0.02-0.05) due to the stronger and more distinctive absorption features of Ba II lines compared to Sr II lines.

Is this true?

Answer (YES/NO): NO